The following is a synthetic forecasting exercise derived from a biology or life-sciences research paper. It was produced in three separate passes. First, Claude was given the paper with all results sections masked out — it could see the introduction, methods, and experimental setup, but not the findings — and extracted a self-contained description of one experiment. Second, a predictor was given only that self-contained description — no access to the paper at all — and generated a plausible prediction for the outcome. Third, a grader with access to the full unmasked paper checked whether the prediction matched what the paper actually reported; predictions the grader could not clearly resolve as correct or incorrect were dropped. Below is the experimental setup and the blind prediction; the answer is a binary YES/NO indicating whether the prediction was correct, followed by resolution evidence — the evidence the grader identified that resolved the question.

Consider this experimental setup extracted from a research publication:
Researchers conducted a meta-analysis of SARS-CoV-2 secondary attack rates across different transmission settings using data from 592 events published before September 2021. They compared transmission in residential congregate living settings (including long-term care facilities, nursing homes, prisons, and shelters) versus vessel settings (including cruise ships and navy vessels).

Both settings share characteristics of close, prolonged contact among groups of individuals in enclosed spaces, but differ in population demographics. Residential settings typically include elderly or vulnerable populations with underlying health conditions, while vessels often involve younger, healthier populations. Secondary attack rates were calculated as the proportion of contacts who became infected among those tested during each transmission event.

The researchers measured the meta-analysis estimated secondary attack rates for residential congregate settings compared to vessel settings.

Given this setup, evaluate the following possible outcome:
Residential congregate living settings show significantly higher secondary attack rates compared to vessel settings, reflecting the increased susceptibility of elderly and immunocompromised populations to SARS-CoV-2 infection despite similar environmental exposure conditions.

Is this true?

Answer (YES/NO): NO